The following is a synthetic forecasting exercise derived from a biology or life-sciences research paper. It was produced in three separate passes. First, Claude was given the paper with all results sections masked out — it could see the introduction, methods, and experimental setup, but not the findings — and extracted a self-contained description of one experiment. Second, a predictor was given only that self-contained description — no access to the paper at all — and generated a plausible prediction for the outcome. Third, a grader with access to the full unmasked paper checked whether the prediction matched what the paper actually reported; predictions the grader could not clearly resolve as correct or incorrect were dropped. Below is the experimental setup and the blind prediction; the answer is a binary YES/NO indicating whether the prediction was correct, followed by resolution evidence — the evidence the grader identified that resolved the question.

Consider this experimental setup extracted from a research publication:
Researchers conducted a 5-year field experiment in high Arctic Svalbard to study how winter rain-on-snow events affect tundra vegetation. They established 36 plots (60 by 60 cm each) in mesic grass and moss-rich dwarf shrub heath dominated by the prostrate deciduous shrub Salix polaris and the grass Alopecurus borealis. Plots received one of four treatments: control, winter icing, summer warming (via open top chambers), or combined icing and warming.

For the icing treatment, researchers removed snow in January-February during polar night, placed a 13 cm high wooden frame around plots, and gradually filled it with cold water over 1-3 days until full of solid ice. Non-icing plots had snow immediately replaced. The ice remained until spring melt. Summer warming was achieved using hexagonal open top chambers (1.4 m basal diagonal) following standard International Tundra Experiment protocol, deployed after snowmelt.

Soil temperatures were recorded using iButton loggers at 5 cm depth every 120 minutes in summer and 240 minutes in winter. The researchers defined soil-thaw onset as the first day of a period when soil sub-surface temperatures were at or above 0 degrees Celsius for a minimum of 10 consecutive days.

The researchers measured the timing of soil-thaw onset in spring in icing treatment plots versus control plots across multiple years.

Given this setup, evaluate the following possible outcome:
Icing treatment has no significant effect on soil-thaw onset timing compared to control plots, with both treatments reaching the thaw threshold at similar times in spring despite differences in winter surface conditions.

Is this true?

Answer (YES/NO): NO